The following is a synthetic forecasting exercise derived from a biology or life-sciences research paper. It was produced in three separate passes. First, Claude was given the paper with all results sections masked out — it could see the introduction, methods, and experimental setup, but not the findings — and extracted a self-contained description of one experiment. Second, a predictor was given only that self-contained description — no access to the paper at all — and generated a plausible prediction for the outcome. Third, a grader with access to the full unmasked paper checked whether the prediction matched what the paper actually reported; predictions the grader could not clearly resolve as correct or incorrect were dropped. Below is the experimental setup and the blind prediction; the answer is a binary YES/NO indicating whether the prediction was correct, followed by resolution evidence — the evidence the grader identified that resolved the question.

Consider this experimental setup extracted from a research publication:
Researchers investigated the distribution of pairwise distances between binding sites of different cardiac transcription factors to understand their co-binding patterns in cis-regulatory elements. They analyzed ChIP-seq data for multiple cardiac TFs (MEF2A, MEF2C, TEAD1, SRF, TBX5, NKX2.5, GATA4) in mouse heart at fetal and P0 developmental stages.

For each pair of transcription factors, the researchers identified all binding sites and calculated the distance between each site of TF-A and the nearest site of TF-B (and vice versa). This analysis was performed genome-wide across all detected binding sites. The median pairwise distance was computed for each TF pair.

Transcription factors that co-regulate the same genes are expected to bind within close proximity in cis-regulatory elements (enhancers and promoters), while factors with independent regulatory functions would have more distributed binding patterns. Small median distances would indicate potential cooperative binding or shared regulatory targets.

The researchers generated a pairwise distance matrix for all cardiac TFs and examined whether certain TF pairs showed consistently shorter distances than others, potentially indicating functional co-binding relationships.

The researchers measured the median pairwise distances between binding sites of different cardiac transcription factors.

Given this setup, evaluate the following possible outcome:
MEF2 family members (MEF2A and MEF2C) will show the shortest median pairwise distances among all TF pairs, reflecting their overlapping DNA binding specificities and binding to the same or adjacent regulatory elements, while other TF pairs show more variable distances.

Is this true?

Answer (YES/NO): NO